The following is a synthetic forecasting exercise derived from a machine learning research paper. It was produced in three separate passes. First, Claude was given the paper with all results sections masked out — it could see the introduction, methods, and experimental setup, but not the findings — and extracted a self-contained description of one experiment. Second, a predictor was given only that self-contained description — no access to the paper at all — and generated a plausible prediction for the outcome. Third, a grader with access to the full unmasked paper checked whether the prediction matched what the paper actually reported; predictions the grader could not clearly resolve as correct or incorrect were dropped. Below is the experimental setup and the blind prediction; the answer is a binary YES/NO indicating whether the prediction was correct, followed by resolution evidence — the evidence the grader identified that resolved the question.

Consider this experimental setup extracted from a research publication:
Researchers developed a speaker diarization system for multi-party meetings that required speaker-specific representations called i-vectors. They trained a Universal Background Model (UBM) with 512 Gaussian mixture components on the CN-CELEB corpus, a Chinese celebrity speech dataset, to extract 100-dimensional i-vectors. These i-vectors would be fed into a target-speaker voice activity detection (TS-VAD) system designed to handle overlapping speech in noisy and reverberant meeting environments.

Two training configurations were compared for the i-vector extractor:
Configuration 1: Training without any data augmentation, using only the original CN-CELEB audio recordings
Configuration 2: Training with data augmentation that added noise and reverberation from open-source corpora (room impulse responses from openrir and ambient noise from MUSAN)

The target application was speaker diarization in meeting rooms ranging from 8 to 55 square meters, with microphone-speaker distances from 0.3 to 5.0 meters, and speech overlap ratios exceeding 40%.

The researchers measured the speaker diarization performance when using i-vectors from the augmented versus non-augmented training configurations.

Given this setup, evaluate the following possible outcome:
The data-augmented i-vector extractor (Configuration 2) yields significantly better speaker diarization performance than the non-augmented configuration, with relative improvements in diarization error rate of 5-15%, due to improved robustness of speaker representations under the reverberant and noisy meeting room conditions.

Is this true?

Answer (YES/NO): NO